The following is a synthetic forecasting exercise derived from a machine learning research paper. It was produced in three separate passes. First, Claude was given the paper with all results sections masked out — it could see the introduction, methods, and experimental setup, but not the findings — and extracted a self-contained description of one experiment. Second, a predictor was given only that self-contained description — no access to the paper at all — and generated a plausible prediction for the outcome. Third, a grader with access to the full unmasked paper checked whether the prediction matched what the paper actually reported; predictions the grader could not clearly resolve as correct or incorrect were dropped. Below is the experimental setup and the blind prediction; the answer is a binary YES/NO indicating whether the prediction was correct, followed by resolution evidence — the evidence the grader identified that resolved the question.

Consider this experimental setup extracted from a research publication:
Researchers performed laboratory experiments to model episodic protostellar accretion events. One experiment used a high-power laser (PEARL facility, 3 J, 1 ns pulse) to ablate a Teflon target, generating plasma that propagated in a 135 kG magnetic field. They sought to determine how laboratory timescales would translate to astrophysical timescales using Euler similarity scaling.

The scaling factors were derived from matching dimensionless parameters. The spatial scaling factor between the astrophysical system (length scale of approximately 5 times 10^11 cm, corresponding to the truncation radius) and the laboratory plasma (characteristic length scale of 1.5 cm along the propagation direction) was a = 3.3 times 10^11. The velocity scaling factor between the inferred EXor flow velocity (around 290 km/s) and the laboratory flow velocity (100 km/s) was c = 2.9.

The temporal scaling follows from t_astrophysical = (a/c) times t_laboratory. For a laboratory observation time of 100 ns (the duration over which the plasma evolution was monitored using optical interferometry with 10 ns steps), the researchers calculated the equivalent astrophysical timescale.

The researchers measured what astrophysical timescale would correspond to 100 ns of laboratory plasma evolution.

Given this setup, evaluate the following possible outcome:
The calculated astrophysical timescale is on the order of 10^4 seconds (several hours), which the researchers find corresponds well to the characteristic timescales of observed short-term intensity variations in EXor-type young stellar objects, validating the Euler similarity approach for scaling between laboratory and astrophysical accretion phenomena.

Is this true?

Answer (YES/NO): NO